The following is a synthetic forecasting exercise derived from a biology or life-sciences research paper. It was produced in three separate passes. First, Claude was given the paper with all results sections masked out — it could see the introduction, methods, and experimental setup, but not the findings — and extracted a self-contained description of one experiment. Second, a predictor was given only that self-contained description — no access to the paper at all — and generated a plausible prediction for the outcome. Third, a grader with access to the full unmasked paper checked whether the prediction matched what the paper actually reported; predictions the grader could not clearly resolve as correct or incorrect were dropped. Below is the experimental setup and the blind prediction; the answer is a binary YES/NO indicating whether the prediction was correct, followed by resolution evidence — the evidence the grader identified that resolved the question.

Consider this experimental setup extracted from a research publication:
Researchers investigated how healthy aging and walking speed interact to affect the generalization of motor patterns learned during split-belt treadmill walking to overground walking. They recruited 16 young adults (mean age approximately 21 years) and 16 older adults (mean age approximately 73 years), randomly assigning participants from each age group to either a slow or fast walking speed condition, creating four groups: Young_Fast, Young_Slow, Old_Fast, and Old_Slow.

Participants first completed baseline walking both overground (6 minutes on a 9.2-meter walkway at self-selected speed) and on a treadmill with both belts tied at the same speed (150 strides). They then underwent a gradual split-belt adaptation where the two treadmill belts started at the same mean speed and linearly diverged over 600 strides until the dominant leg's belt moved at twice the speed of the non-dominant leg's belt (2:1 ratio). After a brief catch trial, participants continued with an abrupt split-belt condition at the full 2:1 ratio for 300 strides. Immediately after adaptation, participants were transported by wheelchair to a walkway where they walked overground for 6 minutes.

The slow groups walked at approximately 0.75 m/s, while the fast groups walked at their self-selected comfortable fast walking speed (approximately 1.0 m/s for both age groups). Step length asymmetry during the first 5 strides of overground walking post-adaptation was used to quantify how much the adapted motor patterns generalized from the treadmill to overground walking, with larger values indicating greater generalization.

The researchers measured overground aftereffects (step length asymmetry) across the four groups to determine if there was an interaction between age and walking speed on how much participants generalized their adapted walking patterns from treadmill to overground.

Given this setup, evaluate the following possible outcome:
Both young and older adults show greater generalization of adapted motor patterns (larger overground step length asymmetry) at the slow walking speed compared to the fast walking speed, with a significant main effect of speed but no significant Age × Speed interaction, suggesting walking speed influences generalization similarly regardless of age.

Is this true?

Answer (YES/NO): NO